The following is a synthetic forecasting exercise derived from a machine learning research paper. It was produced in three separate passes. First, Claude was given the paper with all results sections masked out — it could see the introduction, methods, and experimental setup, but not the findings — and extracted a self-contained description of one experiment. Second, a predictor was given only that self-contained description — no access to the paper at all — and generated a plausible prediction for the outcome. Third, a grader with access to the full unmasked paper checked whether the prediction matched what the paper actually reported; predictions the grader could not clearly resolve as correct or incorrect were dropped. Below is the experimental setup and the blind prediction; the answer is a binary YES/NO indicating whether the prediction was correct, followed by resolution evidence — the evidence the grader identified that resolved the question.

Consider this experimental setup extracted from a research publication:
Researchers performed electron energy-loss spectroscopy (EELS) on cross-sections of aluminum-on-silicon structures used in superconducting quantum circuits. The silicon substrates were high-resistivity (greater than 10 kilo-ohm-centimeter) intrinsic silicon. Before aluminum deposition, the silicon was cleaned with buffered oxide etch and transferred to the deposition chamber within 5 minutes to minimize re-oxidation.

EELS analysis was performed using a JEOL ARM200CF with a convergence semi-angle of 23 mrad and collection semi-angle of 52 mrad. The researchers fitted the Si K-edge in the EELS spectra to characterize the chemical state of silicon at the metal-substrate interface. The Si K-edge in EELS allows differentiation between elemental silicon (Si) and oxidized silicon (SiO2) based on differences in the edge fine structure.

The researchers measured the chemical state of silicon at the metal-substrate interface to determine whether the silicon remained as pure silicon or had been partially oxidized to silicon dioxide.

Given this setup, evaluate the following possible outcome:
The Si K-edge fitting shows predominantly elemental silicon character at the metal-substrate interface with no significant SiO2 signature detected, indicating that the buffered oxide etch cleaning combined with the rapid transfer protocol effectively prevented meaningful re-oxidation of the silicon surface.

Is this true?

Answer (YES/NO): YES